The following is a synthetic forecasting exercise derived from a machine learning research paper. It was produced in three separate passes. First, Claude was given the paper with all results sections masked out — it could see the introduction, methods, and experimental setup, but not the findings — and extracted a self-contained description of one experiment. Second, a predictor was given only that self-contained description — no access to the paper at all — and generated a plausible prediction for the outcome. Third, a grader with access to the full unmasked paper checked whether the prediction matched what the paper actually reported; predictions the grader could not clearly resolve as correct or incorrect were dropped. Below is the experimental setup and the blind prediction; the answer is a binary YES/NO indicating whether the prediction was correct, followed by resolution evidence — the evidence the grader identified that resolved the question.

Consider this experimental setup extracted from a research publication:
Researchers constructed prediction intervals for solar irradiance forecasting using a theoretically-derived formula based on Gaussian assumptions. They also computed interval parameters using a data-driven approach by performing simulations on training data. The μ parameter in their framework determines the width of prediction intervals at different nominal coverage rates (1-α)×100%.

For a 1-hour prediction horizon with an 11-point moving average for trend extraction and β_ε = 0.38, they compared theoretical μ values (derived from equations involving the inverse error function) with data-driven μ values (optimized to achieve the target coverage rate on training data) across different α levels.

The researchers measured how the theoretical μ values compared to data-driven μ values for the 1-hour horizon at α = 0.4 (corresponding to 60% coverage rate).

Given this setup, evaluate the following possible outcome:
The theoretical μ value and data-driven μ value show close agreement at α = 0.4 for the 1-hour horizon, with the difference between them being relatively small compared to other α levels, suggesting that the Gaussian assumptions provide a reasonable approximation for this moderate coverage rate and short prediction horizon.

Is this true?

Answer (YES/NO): NO